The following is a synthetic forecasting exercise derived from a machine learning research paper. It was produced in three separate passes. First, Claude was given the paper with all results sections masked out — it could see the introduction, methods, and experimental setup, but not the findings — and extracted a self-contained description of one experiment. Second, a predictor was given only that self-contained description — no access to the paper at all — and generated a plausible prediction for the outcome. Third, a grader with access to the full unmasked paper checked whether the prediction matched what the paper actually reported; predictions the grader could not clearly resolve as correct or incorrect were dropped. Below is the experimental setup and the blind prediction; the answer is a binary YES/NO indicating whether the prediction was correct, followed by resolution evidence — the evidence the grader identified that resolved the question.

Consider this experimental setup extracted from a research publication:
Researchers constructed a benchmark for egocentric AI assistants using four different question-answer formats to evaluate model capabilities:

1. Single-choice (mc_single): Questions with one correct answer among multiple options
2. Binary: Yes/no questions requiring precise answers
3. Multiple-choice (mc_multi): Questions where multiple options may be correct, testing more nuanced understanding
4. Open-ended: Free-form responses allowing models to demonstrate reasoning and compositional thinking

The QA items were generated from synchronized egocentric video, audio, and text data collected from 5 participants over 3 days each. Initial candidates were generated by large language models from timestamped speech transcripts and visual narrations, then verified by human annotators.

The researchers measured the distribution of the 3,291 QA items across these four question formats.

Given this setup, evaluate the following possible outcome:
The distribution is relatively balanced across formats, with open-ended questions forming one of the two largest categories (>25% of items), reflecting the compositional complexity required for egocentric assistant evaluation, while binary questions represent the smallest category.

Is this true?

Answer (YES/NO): NO